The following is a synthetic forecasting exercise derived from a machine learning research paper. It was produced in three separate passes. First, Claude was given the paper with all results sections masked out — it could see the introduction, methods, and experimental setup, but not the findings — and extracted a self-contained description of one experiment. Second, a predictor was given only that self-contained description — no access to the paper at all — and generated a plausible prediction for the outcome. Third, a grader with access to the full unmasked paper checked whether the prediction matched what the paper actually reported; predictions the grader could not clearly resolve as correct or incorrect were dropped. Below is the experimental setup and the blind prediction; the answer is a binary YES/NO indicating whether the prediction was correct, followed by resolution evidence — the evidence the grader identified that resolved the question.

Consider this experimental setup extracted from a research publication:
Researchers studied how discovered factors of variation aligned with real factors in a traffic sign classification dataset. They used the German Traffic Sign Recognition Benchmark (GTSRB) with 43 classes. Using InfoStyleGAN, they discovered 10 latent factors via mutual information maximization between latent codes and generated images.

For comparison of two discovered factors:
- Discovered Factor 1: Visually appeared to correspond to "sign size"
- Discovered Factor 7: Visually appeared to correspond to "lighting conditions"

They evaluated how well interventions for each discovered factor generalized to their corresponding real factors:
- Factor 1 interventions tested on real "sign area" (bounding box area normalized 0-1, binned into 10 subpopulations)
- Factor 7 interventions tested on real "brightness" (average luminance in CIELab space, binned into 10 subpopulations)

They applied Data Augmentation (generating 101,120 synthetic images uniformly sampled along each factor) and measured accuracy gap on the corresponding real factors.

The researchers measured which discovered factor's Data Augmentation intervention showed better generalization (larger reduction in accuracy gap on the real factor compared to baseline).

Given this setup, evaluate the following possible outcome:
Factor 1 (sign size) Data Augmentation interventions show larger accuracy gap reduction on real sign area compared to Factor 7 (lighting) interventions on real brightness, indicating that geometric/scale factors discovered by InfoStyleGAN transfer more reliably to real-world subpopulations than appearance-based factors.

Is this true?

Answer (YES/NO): YES